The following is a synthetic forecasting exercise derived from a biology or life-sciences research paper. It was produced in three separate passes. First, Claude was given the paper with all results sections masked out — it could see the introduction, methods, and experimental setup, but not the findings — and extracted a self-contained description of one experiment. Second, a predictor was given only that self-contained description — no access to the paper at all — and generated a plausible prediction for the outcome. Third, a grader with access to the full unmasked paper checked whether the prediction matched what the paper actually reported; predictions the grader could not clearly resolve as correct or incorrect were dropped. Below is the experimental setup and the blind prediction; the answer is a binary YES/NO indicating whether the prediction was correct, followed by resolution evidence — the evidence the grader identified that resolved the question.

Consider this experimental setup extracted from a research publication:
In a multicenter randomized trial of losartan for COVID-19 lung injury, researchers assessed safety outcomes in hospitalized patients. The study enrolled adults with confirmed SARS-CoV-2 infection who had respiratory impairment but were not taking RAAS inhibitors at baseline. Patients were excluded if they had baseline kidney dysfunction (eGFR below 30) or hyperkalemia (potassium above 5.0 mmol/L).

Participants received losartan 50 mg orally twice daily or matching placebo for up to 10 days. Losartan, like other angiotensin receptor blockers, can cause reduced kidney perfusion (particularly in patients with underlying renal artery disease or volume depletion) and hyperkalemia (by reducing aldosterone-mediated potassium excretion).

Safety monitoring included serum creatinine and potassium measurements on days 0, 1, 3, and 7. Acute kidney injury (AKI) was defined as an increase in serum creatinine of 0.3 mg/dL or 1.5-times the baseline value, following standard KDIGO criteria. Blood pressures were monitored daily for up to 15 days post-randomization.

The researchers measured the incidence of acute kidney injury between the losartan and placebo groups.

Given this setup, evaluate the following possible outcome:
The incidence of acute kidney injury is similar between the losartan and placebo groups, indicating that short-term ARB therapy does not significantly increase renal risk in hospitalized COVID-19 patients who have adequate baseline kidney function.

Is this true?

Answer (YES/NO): NO